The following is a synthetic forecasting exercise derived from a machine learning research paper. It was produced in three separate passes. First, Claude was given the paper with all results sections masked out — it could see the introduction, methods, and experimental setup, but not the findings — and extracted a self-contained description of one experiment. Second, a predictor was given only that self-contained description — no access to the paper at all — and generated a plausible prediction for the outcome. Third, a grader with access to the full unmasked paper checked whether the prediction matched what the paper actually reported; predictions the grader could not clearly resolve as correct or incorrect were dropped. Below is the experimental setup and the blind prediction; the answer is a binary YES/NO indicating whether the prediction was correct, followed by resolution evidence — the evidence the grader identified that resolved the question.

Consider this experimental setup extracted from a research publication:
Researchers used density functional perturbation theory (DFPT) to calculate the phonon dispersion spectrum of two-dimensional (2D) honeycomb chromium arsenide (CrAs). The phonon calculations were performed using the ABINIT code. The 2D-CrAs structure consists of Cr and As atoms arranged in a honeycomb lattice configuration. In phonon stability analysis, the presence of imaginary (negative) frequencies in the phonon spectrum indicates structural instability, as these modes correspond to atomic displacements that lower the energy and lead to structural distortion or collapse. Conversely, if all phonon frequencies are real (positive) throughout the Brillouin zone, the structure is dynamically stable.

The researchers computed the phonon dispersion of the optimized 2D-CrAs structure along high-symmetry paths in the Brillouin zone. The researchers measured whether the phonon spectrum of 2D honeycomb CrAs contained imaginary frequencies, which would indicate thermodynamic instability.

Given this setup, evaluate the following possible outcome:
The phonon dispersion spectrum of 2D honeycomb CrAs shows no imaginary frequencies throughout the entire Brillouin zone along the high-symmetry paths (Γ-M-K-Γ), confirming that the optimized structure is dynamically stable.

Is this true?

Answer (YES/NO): YES